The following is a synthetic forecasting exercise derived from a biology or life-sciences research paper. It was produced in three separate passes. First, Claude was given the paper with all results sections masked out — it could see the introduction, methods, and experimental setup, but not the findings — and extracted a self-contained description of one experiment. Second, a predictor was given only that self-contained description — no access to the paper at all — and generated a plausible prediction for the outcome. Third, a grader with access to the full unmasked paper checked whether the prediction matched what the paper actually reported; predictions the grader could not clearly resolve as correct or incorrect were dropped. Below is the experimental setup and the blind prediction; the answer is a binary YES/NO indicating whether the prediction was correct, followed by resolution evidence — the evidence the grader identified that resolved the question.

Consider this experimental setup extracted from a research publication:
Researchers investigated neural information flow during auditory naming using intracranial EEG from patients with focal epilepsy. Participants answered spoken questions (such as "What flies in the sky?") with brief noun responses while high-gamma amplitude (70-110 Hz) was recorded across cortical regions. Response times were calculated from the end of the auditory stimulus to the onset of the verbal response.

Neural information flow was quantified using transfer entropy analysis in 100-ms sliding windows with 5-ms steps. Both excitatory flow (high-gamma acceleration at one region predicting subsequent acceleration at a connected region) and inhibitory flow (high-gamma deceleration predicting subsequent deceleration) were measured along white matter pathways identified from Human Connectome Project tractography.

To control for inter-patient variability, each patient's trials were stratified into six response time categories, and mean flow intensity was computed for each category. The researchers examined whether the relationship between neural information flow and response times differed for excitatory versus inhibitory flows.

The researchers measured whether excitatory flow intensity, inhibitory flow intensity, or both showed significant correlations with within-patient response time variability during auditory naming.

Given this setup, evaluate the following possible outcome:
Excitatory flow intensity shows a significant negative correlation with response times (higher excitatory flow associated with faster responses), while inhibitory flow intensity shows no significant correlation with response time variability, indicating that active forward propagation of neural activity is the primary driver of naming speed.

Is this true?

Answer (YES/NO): NO